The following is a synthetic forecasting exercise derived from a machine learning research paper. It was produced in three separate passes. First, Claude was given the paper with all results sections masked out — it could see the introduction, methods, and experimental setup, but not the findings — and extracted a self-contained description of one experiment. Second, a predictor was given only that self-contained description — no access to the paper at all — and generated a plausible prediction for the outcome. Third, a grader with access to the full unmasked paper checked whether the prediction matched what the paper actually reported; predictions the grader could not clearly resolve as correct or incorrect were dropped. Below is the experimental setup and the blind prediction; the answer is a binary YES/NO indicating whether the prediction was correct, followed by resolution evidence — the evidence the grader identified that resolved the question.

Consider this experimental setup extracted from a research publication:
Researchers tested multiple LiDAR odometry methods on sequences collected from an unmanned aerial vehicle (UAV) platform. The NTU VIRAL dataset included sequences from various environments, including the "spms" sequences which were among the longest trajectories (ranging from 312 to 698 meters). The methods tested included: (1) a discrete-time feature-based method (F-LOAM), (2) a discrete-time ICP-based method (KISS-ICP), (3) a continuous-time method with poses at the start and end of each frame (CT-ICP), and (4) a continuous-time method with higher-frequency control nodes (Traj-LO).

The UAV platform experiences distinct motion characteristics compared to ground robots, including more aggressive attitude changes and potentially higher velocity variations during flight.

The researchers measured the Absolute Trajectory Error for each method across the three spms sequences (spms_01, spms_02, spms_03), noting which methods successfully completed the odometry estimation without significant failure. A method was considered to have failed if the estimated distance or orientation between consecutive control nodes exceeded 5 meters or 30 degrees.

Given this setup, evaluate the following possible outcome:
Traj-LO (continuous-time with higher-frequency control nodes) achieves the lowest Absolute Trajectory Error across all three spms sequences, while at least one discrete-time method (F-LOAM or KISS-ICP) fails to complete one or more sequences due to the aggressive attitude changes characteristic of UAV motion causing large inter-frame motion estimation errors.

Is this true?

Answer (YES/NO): NO